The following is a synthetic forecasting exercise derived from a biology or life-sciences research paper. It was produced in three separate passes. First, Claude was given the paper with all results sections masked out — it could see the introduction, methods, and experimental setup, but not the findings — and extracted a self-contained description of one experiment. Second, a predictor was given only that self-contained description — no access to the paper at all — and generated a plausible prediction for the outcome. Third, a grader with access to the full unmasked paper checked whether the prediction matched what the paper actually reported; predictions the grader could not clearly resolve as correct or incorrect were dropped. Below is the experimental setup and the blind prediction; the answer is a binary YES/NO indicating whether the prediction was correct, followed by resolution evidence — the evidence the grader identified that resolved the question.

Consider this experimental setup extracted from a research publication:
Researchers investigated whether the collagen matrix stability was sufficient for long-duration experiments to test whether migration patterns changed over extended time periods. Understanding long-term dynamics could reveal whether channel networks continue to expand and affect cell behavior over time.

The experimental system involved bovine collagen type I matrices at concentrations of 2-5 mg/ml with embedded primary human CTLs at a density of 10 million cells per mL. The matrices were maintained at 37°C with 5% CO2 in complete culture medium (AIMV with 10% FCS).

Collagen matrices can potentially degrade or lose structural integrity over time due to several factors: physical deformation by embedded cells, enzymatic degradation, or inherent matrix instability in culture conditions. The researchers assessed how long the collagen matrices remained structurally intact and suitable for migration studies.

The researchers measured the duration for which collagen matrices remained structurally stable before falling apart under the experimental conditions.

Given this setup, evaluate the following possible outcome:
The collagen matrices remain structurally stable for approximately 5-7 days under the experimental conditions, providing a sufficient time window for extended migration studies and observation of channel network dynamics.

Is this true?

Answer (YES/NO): NO